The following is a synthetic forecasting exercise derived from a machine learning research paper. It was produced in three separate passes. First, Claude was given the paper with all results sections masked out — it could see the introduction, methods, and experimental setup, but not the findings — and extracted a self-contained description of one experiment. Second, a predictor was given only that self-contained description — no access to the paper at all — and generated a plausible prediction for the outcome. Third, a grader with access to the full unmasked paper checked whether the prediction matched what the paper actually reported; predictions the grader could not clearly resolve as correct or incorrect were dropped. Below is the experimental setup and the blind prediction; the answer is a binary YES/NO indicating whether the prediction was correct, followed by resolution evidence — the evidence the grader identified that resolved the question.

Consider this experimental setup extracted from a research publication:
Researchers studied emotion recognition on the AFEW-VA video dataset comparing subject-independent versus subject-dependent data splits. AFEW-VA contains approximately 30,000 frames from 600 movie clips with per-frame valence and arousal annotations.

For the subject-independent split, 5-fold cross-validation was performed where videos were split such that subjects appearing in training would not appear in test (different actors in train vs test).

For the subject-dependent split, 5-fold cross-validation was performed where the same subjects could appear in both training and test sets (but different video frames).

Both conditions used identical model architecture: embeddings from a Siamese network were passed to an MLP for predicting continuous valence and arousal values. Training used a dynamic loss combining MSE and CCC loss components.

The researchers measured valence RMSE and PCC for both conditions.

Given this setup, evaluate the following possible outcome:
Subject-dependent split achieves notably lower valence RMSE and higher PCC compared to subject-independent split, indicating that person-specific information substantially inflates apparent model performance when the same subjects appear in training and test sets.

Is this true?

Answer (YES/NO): YES